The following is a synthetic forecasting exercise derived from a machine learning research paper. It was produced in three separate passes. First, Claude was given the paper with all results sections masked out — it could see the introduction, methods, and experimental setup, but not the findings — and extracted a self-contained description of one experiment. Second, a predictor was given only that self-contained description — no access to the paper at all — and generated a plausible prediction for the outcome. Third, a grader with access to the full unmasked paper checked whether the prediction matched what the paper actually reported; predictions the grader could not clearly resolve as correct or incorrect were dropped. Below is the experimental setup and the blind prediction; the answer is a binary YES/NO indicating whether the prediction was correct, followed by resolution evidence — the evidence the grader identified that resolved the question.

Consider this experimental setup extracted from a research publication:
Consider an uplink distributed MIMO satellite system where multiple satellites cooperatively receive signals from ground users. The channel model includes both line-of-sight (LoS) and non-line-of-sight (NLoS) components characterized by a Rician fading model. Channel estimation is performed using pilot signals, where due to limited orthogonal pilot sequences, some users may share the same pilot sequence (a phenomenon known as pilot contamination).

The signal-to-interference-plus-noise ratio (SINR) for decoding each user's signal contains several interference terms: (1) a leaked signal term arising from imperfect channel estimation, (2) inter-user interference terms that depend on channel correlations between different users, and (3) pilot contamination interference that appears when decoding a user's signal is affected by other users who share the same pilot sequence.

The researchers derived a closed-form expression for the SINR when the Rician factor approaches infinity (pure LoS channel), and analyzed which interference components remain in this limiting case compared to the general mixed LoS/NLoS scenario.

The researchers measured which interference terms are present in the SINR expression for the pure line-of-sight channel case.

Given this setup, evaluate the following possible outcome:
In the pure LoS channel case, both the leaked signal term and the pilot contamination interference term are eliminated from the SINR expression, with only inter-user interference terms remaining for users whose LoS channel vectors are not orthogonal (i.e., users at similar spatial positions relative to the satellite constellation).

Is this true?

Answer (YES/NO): YES